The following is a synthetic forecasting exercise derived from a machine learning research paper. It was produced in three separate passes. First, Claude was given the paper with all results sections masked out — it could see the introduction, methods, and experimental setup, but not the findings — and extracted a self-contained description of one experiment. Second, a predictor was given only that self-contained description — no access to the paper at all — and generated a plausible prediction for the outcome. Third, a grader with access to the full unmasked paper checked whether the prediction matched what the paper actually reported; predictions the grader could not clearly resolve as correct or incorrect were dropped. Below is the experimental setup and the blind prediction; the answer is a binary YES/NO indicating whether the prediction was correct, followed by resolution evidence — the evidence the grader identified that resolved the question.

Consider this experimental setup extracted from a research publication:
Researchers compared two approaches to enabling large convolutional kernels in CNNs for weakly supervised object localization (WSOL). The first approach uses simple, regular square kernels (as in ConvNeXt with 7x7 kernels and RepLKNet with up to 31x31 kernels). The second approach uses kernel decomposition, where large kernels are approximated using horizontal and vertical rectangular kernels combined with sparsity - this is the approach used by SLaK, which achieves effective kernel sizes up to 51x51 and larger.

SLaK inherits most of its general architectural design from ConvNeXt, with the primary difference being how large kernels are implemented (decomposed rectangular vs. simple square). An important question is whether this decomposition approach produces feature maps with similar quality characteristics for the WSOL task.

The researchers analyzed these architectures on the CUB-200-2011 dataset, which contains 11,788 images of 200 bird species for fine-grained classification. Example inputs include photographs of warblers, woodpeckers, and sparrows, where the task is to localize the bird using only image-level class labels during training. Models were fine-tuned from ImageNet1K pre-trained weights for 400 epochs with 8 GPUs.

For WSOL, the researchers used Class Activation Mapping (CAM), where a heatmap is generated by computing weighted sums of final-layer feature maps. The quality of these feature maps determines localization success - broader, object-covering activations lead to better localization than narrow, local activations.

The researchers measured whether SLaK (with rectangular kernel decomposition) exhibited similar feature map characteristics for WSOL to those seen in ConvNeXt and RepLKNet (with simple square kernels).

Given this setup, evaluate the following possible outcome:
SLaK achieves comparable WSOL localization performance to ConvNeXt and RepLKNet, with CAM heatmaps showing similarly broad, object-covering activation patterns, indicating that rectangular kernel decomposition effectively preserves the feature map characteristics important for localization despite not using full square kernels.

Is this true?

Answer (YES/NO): NO